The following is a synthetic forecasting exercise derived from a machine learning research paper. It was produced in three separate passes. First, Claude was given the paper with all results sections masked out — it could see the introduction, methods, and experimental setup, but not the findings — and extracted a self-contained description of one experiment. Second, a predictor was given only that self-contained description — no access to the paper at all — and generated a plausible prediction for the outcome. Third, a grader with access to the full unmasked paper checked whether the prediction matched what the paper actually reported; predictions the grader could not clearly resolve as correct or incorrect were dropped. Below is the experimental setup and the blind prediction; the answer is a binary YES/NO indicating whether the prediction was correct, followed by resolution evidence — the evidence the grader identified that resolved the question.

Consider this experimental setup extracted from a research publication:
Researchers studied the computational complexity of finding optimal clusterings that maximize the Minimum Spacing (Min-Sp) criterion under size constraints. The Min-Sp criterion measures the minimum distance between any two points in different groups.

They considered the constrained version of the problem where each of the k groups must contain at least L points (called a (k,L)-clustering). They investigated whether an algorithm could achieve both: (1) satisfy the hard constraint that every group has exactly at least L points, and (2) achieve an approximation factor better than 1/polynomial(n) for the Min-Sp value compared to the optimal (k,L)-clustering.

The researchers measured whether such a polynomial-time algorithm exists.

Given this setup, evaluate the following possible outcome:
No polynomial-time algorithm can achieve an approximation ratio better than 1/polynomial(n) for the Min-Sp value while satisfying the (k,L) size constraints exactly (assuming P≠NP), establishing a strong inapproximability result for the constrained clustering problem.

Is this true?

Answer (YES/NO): YES